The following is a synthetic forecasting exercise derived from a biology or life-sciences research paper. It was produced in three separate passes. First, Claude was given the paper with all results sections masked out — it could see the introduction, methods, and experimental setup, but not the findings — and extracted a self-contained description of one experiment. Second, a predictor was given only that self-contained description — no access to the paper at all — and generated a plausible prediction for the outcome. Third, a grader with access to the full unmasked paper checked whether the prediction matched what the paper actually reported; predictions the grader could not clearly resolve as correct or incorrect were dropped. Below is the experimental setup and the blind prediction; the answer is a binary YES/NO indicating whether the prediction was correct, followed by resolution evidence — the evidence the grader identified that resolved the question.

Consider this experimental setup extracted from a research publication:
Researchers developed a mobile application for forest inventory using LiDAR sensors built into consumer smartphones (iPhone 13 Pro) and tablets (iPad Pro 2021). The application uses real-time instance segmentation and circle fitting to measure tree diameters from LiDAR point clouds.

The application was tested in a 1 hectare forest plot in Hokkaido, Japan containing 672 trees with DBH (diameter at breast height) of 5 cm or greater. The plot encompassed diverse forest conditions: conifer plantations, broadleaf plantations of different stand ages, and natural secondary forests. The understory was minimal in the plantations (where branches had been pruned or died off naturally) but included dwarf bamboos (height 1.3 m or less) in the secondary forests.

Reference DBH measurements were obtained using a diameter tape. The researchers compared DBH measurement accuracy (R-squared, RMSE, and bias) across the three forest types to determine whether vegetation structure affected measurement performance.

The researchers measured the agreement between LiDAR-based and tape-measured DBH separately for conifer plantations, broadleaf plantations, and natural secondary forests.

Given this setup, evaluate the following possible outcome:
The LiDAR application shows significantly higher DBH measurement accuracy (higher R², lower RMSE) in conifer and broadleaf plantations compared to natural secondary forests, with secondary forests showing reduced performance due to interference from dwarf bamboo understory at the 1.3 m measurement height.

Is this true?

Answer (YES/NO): NO